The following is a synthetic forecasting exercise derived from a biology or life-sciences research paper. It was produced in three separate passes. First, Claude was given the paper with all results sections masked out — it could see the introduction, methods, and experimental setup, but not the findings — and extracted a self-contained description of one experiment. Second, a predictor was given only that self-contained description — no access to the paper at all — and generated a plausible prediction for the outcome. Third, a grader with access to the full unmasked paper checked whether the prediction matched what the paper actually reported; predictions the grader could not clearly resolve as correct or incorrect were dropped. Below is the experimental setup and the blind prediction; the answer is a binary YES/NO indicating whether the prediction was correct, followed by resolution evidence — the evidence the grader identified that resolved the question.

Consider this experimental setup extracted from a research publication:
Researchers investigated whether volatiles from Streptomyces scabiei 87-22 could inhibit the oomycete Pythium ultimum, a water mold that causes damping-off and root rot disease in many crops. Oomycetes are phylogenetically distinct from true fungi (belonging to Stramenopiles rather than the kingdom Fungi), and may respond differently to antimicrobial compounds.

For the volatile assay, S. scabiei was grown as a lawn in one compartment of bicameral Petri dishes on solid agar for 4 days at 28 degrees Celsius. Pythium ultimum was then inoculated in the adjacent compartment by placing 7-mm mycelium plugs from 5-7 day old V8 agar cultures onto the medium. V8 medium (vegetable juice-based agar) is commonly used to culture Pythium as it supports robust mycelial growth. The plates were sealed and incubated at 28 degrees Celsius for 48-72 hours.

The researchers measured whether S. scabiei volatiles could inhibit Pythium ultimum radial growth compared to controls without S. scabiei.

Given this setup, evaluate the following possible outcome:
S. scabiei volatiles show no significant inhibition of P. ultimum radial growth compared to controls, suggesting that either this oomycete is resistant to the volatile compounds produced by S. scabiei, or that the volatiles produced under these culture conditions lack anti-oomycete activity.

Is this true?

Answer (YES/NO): NO